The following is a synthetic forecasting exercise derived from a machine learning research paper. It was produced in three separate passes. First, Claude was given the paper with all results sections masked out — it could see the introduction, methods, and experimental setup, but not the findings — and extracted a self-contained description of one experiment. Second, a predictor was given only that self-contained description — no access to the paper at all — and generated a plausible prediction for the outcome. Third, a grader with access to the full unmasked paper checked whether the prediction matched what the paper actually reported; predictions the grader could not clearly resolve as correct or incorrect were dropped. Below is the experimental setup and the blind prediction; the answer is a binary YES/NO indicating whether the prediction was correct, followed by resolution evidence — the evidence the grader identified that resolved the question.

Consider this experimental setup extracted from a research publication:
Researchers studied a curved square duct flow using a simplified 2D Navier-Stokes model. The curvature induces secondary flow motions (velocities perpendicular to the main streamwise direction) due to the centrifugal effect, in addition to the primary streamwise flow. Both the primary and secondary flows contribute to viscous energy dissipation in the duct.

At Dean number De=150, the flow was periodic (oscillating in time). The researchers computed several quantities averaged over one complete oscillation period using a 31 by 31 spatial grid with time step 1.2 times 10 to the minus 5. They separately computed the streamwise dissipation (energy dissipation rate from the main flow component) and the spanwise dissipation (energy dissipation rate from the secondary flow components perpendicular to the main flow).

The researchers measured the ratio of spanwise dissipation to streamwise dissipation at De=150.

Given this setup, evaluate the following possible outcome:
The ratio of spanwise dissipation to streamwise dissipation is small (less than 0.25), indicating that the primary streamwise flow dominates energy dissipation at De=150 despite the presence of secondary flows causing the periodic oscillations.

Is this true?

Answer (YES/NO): NO